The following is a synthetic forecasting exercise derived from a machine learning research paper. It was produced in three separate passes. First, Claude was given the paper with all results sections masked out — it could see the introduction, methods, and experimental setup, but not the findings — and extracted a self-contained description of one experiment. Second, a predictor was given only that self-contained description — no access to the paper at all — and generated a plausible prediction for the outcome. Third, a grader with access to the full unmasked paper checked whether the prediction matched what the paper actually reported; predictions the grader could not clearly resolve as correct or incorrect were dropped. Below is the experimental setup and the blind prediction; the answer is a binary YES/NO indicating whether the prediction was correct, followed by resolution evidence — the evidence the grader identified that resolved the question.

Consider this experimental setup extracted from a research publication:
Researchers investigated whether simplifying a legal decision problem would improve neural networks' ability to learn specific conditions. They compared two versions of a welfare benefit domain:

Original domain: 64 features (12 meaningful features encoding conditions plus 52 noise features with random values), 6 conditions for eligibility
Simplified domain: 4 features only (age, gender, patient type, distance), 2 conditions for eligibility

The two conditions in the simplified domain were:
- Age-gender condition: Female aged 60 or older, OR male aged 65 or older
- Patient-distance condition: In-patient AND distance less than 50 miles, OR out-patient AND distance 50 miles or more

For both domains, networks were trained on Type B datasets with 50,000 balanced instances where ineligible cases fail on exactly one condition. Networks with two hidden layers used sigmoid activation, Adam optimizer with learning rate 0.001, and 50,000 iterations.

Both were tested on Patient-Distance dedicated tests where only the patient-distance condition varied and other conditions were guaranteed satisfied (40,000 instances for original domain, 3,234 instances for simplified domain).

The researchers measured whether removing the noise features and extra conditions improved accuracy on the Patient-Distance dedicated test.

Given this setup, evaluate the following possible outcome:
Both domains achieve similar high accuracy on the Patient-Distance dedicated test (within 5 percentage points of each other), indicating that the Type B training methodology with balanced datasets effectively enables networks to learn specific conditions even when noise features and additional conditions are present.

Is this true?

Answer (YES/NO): YES